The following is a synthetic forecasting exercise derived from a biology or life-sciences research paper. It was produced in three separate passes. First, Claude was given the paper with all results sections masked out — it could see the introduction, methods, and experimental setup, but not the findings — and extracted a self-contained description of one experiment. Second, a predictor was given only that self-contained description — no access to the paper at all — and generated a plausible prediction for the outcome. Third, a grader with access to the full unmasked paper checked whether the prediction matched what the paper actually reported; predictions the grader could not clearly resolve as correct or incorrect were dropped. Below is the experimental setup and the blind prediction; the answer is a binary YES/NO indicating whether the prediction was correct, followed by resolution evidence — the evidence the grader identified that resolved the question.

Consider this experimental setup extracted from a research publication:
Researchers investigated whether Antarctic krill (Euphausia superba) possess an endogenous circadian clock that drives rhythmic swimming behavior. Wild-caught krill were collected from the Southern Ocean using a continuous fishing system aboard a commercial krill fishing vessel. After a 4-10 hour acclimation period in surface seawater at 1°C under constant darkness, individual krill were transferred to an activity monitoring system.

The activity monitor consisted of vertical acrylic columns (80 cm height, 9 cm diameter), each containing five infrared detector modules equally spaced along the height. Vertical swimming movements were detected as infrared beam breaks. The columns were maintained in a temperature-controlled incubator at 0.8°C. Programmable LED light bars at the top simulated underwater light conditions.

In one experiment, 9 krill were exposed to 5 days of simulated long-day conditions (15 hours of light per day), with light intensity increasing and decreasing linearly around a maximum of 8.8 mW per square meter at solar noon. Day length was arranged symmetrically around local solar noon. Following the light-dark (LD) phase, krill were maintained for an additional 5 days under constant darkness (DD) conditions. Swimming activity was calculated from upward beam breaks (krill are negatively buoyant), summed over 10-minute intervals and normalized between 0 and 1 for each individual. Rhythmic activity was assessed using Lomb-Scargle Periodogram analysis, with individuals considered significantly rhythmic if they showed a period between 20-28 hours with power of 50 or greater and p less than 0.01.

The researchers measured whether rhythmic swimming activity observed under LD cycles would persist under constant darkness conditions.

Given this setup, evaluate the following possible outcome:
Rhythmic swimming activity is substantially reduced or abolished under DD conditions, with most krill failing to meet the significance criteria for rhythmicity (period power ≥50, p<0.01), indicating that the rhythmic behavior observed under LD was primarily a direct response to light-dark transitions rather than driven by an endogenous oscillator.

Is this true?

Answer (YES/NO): NO